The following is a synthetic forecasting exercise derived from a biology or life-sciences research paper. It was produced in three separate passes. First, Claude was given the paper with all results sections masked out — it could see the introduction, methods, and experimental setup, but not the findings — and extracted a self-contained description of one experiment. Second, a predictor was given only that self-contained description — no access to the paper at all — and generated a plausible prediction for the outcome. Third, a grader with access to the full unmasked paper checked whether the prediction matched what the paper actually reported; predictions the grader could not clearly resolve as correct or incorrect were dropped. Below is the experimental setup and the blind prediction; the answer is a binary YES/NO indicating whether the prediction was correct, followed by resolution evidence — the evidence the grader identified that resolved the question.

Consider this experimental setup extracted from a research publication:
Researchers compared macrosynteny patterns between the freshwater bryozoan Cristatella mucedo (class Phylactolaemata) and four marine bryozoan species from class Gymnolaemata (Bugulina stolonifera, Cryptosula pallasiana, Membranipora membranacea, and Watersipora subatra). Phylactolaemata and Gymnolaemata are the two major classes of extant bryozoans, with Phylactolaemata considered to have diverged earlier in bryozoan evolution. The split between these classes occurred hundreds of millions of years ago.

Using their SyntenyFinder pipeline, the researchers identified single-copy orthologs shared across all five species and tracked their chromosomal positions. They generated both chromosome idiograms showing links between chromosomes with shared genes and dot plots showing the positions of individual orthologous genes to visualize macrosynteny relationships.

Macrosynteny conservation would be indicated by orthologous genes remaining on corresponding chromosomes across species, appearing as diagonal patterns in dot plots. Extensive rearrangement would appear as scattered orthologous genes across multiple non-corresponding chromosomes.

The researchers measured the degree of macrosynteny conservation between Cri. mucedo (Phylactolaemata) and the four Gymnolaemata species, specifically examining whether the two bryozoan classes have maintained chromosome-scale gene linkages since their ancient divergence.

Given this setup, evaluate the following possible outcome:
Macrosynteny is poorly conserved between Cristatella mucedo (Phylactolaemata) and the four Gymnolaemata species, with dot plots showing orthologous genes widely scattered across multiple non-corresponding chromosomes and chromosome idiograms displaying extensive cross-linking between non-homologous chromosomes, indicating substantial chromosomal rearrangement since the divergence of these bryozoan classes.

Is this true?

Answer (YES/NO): YES